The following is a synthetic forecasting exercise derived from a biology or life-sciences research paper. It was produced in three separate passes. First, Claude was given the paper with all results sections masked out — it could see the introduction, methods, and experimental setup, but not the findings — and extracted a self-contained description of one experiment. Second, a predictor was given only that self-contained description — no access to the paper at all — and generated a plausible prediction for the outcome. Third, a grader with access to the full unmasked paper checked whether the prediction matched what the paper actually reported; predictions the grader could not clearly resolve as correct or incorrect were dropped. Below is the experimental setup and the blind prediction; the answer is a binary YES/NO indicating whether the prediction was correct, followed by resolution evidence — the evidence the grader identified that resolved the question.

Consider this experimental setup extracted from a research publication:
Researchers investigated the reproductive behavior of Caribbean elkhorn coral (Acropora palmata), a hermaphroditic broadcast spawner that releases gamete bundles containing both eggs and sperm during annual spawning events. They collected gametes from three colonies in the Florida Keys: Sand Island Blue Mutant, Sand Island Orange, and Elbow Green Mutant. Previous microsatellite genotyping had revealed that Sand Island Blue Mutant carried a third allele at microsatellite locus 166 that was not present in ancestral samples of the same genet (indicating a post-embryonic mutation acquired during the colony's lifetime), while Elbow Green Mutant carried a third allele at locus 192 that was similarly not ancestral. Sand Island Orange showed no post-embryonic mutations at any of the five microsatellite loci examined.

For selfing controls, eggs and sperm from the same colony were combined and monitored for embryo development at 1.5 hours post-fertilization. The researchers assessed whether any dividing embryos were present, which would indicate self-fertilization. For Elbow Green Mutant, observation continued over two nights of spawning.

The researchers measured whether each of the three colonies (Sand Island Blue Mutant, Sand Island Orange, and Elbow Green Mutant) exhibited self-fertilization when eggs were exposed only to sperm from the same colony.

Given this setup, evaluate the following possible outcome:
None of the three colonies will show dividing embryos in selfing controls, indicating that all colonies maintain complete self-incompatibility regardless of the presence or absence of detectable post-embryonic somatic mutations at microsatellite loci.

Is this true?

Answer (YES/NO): NO